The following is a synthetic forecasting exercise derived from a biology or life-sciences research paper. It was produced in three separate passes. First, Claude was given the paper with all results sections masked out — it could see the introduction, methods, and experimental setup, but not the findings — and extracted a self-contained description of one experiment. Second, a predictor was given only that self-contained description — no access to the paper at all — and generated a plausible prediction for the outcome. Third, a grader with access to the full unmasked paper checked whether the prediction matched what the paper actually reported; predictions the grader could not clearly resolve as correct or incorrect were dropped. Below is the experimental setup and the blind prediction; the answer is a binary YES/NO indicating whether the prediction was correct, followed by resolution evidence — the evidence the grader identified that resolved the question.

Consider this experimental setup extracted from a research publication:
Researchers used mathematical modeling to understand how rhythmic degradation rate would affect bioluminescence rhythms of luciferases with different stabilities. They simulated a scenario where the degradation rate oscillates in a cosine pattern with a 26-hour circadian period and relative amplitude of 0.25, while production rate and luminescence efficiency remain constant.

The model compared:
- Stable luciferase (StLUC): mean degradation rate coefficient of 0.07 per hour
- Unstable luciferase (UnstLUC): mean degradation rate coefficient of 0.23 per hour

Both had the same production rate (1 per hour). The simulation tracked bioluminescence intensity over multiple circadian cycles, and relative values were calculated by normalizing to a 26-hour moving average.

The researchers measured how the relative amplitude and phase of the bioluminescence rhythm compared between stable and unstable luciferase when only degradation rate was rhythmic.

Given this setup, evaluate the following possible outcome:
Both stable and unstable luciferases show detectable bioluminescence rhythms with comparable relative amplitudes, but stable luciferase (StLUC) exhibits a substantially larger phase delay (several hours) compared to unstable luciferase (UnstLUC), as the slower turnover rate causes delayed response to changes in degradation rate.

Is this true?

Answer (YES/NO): NO